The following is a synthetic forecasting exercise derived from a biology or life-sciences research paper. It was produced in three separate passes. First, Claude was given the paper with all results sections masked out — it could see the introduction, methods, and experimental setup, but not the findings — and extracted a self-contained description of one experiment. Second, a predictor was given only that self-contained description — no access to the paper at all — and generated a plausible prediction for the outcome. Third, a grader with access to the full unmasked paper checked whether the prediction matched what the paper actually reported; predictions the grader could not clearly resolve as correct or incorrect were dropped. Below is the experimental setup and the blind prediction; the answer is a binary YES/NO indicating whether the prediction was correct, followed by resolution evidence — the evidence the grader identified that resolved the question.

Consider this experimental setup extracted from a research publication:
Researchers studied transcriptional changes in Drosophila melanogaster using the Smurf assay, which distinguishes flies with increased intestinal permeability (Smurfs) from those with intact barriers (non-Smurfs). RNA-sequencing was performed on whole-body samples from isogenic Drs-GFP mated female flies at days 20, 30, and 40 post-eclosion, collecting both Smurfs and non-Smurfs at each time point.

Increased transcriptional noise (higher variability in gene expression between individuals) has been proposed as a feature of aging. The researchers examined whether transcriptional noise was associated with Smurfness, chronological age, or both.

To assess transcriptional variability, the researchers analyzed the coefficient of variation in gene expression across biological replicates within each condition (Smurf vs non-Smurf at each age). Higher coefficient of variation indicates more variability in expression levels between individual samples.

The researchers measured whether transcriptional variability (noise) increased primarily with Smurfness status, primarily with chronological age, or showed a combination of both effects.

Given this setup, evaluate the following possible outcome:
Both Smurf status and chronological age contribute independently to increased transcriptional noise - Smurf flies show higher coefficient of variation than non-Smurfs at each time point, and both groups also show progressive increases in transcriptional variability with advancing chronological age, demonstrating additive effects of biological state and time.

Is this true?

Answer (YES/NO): NO